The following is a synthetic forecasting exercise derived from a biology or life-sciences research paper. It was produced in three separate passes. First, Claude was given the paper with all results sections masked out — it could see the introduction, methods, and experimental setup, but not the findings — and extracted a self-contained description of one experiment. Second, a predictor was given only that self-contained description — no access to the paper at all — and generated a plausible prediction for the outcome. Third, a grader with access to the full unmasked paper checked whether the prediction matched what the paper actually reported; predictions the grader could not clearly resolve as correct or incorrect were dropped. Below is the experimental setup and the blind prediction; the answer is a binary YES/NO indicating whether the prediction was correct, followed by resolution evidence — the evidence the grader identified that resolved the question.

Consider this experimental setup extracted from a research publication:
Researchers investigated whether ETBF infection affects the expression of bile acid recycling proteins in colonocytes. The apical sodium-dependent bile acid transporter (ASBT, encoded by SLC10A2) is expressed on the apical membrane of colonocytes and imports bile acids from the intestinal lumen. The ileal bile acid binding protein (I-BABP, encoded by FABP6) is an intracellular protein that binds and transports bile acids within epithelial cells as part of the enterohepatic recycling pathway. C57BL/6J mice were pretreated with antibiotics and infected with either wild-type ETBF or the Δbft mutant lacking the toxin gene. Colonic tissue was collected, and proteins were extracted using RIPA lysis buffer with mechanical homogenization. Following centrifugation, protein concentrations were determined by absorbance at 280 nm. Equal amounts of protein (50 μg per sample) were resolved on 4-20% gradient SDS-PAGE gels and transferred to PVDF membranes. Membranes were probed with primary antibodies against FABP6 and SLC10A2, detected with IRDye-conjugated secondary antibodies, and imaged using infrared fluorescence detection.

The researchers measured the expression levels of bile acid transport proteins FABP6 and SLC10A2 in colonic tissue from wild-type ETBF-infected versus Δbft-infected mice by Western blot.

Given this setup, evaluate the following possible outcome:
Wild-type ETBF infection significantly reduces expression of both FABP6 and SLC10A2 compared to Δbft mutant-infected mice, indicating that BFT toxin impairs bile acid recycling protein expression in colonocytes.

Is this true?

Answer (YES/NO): NO